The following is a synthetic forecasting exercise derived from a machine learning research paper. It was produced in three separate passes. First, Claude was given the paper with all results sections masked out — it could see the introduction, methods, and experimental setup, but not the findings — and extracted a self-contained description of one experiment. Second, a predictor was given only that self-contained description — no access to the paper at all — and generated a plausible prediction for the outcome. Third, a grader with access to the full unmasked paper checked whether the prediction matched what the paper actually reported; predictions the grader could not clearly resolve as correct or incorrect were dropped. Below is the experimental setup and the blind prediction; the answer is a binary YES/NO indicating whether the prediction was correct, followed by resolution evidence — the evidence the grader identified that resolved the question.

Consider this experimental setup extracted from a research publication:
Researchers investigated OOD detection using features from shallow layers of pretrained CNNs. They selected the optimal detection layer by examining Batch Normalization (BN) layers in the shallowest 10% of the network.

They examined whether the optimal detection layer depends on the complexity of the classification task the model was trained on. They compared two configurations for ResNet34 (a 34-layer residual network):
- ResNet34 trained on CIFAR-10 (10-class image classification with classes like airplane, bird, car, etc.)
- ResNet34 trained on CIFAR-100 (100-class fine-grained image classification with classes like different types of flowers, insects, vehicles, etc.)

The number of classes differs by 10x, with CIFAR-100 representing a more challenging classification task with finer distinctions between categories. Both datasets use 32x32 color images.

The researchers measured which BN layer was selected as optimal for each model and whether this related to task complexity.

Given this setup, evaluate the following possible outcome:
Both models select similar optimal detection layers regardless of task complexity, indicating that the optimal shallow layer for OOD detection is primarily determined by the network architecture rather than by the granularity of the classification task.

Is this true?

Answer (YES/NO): NO